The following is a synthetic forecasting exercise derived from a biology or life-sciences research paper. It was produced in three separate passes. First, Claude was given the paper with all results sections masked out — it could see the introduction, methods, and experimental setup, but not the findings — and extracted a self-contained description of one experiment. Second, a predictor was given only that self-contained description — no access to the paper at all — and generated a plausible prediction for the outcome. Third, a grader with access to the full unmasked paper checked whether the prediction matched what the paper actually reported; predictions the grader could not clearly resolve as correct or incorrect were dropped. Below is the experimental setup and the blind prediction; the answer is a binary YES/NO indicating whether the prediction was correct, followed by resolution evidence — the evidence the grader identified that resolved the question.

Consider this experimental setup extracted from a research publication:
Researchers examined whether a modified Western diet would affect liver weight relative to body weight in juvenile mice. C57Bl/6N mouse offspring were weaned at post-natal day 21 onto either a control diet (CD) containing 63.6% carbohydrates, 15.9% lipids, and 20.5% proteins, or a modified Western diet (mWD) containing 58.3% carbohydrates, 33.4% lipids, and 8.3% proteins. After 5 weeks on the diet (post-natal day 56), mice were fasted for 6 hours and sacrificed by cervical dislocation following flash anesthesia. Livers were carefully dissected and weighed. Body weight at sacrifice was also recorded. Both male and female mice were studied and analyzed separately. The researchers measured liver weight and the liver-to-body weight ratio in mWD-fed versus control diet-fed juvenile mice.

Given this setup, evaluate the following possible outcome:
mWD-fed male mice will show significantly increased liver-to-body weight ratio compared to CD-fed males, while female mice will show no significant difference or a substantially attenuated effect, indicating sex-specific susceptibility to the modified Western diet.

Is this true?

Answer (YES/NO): NO